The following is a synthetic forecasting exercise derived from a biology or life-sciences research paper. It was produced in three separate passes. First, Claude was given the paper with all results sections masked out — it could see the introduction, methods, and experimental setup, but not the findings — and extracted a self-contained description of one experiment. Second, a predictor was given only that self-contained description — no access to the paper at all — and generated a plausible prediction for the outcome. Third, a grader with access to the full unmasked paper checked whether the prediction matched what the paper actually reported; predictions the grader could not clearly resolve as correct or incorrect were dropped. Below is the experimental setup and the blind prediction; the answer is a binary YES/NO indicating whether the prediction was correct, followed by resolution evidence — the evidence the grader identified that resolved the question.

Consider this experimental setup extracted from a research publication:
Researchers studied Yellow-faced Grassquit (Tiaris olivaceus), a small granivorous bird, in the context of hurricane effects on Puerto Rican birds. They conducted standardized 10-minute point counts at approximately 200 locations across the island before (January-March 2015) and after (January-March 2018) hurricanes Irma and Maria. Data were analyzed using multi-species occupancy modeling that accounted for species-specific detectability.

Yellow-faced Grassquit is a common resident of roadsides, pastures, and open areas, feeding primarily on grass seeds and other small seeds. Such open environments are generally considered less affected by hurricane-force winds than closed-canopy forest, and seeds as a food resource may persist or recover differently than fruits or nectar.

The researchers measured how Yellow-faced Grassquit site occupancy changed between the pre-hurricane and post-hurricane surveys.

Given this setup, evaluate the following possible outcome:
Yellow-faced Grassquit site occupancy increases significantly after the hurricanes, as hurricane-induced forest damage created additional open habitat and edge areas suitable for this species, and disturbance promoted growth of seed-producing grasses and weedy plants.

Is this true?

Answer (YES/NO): NO